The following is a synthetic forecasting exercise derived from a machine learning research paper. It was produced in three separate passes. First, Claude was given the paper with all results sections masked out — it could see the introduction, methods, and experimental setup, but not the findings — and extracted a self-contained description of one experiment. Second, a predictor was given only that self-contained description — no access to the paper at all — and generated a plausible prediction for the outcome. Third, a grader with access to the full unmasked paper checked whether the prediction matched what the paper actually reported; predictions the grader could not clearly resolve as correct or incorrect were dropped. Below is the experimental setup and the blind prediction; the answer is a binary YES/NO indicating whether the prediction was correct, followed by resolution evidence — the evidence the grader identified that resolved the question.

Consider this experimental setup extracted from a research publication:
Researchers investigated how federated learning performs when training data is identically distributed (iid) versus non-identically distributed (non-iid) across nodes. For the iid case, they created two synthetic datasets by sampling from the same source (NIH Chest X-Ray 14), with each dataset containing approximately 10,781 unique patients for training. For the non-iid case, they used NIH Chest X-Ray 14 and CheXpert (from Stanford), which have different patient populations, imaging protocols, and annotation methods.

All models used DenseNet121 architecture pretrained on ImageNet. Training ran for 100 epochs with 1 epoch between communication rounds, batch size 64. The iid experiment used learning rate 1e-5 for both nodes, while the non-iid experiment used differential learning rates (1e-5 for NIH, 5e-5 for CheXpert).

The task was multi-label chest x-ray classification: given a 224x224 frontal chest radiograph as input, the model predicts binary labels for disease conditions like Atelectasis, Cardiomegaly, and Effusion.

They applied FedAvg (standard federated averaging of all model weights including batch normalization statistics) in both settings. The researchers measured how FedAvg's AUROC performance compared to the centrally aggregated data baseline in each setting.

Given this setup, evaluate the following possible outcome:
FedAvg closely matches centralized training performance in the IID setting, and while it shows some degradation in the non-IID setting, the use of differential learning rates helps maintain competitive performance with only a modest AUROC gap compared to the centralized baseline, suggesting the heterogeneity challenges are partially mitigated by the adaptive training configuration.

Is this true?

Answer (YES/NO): NO